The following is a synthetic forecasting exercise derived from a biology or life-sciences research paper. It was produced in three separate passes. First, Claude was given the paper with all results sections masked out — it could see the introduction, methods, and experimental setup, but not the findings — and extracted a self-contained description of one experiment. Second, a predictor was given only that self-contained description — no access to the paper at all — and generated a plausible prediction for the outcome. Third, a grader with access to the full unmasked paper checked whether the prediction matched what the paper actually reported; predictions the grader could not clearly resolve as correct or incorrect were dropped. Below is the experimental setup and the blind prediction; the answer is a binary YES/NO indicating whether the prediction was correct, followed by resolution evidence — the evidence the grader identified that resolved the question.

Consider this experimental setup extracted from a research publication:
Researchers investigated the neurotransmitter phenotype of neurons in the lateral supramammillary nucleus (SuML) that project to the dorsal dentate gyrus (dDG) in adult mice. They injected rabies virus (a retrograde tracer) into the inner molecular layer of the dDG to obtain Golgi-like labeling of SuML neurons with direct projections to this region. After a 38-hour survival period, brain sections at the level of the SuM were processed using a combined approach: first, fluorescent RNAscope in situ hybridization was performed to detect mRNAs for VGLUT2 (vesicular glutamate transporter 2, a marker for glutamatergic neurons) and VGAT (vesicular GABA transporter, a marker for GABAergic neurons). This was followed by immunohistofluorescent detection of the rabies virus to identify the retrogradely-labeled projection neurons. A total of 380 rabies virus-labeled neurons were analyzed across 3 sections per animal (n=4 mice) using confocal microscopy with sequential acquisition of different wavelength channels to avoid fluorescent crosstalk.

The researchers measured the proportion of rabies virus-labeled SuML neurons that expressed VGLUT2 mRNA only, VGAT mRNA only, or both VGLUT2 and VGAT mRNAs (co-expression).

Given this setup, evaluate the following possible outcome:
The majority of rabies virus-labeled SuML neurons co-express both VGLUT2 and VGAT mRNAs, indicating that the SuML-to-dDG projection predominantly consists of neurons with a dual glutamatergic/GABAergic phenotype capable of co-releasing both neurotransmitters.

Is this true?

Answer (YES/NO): YES